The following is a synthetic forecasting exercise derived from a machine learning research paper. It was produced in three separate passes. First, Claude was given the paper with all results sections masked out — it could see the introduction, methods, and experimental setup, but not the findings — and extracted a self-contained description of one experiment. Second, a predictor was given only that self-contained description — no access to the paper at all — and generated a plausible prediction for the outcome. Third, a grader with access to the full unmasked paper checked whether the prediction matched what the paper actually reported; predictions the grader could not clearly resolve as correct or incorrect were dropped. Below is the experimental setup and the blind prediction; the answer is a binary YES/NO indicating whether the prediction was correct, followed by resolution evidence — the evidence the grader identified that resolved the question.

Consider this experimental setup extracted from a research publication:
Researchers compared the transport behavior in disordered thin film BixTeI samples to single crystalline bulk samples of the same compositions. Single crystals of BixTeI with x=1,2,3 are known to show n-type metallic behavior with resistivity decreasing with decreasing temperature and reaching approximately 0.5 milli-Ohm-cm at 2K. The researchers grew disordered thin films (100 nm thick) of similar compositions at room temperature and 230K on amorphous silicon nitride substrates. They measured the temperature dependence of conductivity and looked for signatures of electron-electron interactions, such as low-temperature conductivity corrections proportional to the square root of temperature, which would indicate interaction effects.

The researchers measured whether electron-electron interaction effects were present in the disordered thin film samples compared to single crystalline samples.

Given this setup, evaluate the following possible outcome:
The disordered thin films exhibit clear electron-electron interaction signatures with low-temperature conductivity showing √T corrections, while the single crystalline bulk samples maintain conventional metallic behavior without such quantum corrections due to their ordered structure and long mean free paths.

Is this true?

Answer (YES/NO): YES